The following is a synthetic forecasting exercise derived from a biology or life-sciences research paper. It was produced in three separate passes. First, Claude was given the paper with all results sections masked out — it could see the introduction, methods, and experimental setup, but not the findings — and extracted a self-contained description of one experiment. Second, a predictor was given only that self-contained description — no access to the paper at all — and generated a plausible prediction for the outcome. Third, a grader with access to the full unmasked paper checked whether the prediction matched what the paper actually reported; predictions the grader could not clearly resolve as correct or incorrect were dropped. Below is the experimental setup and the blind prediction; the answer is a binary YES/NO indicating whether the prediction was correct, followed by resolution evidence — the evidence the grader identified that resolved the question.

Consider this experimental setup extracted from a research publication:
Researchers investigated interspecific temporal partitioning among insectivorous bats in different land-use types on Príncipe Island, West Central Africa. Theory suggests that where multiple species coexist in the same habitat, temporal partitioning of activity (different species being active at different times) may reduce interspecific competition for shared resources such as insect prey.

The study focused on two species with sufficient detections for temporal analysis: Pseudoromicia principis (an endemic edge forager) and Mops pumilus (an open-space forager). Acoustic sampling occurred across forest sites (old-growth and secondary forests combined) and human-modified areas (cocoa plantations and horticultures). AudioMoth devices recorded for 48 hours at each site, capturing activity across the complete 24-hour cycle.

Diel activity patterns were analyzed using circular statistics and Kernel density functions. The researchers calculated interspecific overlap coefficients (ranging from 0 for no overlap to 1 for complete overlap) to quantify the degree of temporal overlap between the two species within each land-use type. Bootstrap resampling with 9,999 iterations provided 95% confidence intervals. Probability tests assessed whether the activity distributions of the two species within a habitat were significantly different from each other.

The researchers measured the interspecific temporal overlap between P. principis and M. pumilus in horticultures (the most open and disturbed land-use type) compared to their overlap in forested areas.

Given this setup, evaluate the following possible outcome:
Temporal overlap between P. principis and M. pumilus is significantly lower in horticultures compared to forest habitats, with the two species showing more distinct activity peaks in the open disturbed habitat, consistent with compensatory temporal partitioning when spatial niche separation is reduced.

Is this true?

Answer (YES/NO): YES